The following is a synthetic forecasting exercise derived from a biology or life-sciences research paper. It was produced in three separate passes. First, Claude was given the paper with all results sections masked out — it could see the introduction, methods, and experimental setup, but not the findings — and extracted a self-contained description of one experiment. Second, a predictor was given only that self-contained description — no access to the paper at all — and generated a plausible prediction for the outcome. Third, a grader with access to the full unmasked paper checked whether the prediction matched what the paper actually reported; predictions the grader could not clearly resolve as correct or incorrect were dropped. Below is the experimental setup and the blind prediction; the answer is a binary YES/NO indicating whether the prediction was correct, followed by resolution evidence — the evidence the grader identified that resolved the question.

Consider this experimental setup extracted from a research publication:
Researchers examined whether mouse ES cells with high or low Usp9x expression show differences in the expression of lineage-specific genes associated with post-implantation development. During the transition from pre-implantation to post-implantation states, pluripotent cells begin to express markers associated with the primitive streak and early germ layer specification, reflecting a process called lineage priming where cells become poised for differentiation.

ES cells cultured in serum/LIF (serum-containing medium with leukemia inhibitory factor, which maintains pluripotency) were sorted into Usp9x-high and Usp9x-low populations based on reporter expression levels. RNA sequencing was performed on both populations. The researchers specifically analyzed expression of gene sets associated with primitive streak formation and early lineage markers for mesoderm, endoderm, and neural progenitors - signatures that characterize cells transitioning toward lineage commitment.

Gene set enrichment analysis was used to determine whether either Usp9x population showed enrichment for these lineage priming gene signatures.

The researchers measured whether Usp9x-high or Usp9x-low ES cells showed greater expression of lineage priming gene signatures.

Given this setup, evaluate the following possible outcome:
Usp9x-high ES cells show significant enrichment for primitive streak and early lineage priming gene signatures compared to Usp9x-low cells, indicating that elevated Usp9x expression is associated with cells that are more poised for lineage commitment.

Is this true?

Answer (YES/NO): NO